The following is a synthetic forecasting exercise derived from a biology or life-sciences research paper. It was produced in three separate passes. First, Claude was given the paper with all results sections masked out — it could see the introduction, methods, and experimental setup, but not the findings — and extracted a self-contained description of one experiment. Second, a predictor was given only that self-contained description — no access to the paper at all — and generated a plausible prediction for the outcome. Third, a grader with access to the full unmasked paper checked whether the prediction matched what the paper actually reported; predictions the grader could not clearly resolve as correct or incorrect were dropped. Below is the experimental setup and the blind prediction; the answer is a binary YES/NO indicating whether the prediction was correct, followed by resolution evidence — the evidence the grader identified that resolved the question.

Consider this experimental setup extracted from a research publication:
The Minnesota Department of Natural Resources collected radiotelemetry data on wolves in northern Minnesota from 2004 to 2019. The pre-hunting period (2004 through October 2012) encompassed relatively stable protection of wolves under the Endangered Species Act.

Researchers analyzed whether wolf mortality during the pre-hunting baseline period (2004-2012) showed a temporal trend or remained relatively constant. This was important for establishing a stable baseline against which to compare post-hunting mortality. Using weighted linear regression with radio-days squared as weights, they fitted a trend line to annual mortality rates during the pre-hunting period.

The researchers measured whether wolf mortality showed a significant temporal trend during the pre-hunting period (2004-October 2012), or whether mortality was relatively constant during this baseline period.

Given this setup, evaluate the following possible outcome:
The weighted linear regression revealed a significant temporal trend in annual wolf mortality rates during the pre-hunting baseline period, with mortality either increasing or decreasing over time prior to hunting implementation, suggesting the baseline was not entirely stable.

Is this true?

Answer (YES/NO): NO